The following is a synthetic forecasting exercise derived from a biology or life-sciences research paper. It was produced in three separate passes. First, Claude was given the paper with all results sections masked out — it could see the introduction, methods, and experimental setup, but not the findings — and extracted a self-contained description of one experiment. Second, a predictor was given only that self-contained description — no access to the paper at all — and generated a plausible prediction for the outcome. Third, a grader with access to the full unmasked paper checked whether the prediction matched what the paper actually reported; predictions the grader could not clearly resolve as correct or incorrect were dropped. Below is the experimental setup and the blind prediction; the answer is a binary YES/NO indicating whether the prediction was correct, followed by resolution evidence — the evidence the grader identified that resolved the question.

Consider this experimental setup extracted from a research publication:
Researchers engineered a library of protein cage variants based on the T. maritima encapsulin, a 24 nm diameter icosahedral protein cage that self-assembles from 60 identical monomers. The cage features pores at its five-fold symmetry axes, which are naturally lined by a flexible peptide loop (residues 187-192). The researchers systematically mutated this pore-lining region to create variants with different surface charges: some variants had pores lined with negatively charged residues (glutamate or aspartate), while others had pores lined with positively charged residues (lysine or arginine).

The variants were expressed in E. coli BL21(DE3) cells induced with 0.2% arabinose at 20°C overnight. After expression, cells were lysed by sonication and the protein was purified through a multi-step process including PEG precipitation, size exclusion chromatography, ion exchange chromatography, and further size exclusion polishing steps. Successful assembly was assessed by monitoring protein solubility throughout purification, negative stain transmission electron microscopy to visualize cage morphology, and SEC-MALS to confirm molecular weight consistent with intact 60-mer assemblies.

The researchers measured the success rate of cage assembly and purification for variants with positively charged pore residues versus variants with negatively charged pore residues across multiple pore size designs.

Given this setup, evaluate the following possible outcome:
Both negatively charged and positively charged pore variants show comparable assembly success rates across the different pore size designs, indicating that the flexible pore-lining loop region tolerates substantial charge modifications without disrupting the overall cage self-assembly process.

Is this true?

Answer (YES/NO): NO